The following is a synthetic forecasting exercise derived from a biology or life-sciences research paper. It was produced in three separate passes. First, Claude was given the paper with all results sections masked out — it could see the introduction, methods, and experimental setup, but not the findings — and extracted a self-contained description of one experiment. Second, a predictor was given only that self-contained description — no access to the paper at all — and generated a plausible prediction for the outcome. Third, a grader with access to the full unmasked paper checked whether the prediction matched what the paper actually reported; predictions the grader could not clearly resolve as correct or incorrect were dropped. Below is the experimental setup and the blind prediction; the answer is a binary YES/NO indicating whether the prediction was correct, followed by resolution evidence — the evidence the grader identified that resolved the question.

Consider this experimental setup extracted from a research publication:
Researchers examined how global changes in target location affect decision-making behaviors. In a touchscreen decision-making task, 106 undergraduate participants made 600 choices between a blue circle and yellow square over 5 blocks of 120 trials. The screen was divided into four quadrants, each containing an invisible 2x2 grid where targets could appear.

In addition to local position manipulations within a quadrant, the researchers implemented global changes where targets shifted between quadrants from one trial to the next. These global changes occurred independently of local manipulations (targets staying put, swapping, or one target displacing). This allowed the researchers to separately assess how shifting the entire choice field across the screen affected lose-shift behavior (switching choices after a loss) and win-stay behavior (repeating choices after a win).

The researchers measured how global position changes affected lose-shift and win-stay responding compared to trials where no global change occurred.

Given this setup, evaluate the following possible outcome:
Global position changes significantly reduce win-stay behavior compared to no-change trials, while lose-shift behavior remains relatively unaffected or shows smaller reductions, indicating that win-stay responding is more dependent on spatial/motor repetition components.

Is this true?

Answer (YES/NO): NO